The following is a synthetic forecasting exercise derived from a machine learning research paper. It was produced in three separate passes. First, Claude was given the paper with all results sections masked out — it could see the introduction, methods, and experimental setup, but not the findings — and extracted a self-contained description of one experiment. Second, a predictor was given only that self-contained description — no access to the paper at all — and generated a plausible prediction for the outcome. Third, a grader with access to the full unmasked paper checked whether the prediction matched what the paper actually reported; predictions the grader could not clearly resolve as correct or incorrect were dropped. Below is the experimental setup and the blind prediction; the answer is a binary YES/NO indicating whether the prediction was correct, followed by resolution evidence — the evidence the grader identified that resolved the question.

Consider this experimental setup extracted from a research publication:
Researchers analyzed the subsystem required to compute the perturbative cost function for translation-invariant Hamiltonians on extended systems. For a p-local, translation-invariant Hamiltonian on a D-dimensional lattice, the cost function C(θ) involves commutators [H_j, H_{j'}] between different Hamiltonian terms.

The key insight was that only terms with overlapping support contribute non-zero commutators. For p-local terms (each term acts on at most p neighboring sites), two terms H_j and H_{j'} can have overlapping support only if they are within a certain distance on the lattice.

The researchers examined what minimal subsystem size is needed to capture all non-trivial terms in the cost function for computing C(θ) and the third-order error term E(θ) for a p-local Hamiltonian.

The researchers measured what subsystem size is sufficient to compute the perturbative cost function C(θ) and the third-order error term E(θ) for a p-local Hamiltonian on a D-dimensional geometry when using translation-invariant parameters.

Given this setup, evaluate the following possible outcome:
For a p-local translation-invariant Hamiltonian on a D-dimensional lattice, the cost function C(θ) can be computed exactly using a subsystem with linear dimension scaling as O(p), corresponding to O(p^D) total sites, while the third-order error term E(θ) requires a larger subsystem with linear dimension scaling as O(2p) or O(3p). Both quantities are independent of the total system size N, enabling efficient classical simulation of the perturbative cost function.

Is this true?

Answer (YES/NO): YES